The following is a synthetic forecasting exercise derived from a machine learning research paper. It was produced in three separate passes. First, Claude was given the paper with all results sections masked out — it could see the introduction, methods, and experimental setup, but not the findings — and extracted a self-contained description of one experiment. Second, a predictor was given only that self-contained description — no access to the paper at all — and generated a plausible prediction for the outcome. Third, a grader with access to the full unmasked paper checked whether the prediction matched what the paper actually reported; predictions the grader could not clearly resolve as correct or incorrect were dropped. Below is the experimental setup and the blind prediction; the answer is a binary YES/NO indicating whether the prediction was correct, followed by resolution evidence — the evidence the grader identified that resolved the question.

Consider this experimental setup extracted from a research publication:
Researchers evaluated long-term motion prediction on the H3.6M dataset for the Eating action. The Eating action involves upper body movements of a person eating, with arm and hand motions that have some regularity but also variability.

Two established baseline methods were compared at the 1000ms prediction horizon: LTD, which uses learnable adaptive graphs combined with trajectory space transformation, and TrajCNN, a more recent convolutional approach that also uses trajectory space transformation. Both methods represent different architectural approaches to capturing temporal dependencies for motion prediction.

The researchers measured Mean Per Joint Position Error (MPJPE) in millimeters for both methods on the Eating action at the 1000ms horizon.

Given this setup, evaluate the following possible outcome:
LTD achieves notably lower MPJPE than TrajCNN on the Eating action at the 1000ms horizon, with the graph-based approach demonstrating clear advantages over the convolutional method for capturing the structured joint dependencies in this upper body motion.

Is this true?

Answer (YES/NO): NO